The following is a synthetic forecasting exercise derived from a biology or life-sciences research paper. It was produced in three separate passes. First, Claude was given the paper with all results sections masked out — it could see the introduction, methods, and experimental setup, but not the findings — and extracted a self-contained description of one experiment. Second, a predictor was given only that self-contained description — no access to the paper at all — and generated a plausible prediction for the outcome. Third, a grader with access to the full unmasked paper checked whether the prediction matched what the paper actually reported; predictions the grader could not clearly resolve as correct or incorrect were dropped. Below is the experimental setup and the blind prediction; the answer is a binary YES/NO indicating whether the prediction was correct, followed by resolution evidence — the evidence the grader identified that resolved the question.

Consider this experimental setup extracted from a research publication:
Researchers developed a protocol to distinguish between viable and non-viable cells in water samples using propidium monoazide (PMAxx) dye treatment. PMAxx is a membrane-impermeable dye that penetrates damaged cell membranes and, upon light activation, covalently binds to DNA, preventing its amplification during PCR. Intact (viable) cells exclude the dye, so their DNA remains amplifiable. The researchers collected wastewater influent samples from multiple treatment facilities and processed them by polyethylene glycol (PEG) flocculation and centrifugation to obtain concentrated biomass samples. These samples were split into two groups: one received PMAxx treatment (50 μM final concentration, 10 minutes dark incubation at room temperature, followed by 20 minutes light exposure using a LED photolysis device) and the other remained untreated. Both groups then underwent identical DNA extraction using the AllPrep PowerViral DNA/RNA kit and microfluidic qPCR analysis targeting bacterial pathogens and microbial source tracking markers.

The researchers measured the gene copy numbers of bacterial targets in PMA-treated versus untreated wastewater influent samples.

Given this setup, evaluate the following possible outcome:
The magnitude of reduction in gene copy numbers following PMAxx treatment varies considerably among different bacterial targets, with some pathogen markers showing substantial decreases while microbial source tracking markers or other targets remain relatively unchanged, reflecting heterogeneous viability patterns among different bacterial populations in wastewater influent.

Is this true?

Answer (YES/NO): NO